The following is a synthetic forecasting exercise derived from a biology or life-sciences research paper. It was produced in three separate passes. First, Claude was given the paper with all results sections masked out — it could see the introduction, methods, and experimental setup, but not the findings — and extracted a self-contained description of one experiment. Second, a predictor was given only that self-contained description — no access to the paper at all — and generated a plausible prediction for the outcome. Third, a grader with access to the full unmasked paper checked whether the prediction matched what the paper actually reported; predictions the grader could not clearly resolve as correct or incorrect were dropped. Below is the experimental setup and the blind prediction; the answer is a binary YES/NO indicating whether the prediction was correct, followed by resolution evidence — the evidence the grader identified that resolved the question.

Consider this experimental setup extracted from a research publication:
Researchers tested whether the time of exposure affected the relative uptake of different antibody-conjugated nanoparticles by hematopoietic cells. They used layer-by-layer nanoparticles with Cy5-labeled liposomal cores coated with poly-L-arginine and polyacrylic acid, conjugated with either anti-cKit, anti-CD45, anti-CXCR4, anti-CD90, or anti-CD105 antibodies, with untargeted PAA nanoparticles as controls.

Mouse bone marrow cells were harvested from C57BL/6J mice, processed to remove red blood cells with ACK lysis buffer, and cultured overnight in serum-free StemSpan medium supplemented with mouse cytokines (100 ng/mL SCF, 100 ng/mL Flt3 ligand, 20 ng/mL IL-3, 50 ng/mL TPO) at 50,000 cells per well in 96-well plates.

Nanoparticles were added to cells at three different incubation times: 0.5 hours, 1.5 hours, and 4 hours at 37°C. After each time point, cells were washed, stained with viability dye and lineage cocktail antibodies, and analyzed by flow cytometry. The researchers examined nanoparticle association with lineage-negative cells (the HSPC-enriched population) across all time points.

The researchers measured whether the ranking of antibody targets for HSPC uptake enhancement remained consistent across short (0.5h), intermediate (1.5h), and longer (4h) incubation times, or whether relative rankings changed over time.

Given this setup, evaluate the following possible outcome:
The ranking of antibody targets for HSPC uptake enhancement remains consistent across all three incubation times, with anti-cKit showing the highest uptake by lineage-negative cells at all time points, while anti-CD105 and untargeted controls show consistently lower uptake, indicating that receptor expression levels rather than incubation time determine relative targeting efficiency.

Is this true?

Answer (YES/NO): NO